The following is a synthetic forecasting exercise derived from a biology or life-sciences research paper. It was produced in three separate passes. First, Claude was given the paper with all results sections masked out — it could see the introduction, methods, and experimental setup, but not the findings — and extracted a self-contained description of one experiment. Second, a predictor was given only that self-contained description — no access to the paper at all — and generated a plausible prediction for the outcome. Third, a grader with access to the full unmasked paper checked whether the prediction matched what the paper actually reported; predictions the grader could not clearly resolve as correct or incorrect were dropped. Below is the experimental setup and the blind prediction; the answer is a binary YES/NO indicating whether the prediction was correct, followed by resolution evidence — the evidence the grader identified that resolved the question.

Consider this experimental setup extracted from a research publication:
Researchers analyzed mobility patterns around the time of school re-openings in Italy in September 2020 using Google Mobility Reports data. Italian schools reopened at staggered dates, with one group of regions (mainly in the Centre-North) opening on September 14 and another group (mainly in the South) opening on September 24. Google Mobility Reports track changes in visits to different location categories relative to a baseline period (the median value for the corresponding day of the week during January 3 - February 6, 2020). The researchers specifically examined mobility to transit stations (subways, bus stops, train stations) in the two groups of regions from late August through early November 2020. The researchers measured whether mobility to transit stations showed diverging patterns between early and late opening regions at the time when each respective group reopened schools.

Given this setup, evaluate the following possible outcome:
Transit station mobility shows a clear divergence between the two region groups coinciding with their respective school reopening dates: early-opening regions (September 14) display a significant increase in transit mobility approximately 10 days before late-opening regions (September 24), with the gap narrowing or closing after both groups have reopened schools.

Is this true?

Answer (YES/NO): NO